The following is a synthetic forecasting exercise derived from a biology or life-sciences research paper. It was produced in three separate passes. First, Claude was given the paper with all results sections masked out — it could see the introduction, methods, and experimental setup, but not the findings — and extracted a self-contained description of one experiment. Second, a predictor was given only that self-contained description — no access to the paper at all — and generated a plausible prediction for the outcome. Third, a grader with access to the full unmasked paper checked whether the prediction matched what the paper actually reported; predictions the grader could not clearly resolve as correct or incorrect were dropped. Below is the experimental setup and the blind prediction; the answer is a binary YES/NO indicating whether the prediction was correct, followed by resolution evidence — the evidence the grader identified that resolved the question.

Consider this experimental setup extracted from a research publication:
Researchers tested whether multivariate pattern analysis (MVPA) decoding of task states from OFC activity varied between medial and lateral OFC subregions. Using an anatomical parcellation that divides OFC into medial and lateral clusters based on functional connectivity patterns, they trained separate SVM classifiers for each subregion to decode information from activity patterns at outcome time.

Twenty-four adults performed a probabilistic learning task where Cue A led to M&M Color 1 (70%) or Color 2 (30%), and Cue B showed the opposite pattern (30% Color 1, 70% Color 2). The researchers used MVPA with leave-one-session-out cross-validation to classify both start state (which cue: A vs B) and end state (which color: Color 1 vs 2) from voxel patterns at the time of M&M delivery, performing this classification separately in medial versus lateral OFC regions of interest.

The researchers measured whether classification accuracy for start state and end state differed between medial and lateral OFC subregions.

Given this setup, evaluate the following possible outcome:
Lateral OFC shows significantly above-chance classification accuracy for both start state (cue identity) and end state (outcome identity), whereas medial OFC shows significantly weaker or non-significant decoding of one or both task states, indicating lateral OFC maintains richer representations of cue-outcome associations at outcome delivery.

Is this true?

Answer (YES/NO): NO